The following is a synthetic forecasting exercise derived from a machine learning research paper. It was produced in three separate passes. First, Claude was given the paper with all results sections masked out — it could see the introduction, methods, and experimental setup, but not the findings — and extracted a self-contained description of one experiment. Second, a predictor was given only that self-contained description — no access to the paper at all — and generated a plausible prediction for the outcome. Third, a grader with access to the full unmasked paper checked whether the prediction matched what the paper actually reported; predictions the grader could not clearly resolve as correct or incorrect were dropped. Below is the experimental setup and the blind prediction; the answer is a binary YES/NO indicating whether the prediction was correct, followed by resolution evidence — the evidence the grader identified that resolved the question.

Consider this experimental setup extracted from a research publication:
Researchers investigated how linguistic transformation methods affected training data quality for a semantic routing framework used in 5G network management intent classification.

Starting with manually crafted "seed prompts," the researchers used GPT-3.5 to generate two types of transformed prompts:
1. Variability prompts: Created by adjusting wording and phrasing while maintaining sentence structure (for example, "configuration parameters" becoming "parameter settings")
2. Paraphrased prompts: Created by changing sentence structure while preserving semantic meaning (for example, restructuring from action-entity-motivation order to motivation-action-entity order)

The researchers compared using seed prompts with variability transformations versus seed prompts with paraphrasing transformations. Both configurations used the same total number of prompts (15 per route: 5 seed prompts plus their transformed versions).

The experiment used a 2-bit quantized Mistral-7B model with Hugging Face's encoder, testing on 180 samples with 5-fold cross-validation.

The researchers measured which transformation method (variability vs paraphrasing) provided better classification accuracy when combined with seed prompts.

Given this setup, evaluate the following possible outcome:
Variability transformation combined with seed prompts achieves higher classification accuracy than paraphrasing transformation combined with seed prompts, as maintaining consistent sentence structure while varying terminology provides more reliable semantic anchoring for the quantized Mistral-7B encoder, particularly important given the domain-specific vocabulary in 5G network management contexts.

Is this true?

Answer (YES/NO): NO